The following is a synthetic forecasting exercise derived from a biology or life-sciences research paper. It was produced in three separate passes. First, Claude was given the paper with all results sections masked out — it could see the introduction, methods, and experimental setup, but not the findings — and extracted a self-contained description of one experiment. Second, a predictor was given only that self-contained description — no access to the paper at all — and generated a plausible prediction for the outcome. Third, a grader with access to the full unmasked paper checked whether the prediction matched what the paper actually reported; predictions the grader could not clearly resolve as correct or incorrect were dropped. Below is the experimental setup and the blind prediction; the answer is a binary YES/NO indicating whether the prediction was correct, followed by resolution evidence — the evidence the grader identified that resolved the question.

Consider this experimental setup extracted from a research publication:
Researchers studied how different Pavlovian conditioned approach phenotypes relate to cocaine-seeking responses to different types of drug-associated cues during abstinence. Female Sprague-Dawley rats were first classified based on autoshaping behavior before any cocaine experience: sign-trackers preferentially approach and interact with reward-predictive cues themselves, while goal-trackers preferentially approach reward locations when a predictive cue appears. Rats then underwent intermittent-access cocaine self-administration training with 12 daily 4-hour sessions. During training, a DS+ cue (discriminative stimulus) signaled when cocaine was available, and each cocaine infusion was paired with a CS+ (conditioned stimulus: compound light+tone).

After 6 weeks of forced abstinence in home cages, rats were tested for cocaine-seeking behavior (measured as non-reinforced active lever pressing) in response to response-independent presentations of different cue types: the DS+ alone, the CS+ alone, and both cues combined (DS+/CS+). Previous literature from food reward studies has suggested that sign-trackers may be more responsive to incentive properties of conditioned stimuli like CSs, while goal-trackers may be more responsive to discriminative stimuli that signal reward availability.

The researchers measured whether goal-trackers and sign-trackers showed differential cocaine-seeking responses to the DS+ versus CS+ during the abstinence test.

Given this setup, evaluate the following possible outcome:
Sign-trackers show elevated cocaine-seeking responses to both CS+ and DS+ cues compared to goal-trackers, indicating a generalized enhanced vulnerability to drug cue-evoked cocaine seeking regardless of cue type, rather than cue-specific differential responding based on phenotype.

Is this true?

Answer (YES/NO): NO